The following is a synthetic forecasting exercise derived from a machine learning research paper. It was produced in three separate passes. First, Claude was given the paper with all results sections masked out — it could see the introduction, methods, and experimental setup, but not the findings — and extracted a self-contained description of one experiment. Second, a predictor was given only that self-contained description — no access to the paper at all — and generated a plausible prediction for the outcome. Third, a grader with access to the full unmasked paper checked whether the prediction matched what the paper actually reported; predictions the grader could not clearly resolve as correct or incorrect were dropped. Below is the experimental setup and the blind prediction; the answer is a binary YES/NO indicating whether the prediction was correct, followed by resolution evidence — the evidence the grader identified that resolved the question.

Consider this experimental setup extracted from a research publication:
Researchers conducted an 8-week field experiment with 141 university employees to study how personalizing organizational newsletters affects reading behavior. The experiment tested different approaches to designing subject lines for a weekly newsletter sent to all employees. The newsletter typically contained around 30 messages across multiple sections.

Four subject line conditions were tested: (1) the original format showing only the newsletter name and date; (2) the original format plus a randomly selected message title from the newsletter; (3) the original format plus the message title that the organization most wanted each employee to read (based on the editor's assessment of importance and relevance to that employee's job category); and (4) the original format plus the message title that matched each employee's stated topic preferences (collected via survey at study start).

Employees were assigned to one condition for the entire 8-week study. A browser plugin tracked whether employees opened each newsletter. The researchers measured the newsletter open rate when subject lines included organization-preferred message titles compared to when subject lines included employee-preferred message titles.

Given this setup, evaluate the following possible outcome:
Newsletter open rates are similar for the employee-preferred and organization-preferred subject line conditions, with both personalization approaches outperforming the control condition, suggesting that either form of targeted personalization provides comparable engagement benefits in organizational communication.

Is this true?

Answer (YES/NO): NO